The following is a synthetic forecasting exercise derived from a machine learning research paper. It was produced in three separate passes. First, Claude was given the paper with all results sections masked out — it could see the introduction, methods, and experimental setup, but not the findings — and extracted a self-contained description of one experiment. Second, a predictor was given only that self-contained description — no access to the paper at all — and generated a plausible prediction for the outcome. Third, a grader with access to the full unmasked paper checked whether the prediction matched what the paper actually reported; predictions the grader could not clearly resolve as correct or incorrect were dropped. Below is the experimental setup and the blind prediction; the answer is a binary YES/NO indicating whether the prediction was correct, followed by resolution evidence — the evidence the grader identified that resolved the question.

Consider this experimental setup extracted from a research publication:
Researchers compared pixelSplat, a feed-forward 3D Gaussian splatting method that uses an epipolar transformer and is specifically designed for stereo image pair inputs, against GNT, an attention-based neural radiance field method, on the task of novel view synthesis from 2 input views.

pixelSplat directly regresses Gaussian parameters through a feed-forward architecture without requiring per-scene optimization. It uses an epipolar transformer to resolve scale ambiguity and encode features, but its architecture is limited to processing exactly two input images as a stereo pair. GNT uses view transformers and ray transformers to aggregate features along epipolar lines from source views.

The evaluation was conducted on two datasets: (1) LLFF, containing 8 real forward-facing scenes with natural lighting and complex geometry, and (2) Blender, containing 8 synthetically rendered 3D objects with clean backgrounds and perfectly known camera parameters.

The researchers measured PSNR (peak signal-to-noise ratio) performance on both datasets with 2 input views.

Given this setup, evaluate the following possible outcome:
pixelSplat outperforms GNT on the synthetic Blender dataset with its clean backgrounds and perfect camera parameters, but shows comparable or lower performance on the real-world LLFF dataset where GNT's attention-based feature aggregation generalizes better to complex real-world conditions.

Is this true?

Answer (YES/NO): NO